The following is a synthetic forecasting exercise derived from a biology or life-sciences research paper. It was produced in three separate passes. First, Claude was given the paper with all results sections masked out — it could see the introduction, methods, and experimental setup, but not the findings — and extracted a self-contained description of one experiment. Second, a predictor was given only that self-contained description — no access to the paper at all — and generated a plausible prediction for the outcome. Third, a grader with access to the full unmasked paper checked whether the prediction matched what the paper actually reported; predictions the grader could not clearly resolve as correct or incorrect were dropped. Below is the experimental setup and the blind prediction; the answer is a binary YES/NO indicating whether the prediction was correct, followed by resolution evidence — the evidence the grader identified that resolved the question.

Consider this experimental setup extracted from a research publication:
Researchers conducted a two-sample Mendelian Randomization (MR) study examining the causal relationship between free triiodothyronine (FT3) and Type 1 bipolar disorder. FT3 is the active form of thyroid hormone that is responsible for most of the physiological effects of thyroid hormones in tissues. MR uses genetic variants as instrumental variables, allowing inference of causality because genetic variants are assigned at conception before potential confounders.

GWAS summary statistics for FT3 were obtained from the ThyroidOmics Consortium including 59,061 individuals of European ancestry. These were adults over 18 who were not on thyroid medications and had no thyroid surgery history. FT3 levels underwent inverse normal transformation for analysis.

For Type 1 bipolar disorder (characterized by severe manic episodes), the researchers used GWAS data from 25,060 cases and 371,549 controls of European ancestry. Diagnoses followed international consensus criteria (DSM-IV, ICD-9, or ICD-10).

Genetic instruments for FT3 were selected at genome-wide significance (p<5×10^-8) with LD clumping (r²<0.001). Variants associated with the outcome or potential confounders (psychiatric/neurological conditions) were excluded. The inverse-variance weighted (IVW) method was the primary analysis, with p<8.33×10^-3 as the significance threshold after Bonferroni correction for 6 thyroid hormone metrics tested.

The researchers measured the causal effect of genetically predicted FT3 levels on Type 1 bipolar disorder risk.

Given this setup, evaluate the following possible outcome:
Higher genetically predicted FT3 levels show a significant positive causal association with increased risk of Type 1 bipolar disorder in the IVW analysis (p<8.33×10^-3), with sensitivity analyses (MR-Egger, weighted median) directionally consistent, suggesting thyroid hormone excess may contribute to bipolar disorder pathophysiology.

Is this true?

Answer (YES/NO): NO